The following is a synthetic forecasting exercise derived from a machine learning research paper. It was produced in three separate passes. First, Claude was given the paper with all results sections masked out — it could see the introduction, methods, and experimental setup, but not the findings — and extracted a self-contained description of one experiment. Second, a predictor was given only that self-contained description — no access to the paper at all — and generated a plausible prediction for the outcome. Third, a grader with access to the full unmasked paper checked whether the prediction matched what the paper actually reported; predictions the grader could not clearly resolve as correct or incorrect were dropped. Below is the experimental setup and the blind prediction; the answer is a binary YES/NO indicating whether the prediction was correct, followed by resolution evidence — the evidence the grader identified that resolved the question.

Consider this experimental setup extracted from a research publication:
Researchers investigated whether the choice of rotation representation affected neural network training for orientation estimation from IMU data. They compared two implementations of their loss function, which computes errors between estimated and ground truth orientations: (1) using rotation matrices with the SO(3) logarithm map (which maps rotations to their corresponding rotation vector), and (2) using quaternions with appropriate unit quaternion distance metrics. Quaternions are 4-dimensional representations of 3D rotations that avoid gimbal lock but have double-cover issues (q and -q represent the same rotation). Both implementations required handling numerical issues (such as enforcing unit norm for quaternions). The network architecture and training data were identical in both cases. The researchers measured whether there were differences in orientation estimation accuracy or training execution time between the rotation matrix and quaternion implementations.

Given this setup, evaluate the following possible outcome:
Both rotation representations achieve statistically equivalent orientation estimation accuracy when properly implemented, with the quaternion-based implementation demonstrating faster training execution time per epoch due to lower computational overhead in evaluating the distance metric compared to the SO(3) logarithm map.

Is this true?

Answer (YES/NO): NO